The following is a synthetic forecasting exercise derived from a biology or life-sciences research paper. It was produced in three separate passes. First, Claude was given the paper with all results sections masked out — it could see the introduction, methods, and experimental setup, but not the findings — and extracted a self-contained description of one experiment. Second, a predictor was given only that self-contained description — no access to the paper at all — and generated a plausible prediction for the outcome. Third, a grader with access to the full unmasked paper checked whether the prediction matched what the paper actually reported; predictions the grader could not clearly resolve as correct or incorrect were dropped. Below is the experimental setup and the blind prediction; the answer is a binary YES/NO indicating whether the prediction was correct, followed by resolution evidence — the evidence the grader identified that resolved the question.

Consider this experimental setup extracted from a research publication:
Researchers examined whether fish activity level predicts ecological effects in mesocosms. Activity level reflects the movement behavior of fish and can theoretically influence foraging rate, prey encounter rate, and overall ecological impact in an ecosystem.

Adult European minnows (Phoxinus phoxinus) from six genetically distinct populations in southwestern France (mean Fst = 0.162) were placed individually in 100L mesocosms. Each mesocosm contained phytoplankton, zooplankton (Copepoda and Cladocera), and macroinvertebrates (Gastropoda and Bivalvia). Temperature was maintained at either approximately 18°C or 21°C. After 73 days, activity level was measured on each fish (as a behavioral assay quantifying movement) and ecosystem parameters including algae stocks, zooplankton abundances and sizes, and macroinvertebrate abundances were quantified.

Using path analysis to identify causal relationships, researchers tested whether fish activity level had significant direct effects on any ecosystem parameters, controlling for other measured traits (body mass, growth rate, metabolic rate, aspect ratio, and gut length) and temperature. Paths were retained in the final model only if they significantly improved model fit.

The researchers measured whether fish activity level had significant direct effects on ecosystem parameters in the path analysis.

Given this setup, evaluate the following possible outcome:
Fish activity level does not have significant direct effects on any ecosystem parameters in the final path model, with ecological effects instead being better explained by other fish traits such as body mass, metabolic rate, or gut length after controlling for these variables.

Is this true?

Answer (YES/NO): NO